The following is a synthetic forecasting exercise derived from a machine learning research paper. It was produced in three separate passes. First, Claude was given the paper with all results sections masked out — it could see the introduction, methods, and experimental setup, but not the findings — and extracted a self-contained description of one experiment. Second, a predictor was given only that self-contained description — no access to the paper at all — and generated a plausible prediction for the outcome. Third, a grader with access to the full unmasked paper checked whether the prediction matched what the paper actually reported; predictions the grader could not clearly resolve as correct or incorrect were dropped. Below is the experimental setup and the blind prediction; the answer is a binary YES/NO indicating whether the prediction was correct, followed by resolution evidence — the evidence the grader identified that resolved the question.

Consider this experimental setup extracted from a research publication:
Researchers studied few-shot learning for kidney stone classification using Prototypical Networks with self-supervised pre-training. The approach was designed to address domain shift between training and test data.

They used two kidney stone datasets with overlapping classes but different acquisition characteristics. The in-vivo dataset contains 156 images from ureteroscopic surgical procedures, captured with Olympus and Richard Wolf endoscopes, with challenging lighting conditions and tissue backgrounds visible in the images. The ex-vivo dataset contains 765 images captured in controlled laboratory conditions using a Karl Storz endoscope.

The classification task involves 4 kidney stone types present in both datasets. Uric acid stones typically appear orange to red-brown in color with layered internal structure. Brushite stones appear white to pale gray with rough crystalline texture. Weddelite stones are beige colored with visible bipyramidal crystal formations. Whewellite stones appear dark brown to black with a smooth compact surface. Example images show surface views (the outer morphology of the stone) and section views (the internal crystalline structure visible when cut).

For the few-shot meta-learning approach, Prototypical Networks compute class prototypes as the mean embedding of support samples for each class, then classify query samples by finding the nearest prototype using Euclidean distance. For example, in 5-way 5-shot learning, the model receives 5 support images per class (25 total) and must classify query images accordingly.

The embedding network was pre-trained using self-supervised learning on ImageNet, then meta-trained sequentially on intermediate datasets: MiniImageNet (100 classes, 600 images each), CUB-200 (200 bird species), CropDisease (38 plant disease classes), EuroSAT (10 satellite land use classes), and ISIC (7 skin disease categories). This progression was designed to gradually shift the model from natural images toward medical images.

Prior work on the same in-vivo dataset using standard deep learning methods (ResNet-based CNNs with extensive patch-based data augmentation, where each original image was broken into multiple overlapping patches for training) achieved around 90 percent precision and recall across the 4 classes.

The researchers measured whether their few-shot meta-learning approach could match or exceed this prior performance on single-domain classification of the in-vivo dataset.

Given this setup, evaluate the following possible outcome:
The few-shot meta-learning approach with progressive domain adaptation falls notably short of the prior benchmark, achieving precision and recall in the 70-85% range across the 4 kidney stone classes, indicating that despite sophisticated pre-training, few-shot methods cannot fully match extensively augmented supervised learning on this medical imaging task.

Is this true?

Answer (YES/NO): NO